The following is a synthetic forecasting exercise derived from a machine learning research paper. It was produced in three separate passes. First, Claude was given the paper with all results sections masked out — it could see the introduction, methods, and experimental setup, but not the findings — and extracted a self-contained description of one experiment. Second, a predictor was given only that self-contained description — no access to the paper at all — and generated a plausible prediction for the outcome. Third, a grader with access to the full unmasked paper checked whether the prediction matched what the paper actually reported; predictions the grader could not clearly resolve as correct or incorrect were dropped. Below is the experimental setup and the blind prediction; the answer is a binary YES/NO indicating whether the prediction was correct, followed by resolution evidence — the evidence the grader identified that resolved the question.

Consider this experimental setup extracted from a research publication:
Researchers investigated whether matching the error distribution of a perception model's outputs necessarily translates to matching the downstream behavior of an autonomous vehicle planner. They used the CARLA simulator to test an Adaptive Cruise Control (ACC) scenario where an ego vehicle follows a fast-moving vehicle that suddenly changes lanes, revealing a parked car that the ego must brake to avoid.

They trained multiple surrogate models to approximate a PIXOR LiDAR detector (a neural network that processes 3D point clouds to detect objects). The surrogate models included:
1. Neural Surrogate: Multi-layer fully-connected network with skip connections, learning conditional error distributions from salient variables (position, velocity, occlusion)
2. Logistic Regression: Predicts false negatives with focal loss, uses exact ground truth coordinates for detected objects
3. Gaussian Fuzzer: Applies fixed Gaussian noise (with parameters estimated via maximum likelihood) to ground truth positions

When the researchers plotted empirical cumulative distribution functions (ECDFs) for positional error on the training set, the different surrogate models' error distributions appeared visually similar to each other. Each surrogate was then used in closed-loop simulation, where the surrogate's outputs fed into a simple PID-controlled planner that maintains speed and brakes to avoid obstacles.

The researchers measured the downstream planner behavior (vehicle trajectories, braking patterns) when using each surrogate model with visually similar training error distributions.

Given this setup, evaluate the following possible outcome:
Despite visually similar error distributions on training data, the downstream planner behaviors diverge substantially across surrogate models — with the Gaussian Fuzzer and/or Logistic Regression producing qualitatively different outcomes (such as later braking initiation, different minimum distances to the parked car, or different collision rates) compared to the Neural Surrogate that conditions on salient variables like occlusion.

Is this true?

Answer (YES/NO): YES